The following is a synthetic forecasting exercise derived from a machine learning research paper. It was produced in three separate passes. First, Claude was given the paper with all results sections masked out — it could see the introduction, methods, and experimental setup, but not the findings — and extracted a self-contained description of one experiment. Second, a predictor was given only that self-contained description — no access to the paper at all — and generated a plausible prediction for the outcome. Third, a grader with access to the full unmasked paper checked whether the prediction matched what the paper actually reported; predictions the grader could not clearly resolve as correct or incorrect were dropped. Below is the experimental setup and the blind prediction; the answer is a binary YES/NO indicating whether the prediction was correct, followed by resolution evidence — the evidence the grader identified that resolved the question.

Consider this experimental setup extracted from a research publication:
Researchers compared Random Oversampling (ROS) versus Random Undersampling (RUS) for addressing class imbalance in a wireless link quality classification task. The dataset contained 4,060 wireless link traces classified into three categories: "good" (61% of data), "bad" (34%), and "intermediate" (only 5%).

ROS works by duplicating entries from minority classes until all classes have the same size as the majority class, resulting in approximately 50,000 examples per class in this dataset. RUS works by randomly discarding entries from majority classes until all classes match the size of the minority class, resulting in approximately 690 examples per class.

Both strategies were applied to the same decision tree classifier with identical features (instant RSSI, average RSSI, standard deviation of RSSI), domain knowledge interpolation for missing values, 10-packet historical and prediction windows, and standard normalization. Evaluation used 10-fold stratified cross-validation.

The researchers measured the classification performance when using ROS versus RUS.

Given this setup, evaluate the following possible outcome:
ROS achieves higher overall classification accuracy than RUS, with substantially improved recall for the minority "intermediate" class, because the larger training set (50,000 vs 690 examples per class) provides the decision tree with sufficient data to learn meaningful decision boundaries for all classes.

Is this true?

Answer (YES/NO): NO